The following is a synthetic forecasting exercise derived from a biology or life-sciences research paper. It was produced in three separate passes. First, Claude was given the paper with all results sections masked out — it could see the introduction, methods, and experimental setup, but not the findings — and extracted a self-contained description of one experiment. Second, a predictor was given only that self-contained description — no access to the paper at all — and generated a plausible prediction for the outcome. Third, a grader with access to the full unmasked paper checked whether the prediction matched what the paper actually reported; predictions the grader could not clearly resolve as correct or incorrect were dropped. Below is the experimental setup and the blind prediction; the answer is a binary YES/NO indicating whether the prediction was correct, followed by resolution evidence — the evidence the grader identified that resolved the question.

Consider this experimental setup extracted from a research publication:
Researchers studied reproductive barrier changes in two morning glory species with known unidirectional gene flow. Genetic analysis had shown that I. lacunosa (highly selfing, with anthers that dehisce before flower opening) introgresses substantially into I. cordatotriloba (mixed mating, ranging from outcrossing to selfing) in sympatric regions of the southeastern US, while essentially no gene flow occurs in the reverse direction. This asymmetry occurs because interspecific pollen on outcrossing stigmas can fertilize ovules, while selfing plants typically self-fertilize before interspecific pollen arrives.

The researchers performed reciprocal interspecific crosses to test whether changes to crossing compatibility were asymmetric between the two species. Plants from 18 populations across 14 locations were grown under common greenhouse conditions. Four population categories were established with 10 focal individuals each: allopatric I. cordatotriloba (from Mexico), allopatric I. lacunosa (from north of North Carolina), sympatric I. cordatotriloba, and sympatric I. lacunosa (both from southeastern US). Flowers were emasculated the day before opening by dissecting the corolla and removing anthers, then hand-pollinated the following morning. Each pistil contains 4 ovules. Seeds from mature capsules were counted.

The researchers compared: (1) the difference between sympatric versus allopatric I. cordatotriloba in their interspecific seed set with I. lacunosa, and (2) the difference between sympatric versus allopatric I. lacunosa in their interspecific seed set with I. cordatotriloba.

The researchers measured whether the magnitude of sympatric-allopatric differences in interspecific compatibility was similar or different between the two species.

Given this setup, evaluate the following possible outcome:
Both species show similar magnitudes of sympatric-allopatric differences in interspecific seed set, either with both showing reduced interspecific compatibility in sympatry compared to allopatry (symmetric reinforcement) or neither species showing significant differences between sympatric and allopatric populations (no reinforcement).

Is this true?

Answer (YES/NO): NO